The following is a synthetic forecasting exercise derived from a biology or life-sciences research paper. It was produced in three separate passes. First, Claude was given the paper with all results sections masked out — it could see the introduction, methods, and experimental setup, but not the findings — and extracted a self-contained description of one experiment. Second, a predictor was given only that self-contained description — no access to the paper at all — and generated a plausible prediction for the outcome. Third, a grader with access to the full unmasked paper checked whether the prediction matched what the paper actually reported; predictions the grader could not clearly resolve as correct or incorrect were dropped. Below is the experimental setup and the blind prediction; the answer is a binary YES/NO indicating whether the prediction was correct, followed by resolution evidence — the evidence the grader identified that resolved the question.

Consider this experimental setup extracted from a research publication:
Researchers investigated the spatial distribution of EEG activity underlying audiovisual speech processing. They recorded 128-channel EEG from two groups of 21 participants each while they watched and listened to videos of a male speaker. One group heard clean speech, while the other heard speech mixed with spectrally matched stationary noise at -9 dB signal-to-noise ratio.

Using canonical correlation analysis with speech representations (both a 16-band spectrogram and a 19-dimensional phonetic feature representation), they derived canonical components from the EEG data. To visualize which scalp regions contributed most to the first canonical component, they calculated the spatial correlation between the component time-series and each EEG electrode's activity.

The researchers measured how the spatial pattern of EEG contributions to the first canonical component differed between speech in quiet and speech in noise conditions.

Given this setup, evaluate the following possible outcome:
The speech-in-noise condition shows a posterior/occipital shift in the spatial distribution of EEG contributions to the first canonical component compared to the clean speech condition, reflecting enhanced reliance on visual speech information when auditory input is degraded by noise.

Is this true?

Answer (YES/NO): YES